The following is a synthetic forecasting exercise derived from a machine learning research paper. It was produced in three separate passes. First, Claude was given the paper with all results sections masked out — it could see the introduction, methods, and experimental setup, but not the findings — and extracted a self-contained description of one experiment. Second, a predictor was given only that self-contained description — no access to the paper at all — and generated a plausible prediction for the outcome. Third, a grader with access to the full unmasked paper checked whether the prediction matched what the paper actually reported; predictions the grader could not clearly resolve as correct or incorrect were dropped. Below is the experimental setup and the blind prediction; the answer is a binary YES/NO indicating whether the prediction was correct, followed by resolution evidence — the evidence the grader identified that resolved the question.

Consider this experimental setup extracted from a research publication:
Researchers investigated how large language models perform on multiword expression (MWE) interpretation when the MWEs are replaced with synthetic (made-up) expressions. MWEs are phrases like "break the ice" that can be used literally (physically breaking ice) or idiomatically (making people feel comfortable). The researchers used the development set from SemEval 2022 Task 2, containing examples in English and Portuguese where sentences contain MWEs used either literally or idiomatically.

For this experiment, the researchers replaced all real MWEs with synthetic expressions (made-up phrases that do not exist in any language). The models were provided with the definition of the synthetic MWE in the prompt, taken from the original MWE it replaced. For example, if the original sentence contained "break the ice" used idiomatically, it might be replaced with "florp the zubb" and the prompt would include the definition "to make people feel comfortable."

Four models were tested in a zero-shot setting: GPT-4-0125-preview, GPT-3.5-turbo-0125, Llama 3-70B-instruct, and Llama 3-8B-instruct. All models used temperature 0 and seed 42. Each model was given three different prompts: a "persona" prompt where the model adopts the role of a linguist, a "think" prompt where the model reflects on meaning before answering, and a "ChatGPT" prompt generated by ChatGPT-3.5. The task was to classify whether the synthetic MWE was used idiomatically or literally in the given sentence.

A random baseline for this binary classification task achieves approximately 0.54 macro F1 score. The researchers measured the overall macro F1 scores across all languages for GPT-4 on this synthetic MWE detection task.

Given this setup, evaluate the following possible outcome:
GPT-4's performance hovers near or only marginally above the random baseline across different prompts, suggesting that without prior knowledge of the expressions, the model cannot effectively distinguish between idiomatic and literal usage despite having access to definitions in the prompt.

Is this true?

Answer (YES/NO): NO